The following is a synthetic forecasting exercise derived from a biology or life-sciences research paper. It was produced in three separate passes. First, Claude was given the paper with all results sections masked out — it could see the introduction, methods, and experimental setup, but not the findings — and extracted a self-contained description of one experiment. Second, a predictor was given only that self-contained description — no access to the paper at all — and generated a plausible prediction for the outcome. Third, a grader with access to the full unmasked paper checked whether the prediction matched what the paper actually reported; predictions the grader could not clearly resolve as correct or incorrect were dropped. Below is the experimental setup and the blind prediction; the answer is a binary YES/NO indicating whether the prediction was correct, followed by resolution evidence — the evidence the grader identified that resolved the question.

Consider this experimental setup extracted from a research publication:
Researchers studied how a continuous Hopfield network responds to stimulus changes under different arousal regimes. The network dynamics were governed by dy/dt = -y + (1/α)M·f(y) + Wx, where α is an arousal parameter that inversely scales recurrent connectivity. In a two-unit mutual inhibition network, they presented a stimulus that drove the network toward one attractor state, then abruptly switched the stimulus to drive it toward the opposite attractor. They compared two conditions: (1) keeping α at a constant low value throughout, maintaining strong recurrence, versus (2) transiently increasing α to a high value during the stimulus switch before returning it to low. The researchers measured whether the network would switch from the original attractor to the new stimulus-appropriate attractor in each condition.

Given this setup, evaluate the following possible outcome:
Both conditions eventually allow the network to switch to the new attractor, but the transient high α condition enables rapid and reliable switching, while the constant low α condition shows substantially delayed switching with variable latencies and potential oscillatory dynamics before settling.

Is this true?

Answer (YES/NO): NO